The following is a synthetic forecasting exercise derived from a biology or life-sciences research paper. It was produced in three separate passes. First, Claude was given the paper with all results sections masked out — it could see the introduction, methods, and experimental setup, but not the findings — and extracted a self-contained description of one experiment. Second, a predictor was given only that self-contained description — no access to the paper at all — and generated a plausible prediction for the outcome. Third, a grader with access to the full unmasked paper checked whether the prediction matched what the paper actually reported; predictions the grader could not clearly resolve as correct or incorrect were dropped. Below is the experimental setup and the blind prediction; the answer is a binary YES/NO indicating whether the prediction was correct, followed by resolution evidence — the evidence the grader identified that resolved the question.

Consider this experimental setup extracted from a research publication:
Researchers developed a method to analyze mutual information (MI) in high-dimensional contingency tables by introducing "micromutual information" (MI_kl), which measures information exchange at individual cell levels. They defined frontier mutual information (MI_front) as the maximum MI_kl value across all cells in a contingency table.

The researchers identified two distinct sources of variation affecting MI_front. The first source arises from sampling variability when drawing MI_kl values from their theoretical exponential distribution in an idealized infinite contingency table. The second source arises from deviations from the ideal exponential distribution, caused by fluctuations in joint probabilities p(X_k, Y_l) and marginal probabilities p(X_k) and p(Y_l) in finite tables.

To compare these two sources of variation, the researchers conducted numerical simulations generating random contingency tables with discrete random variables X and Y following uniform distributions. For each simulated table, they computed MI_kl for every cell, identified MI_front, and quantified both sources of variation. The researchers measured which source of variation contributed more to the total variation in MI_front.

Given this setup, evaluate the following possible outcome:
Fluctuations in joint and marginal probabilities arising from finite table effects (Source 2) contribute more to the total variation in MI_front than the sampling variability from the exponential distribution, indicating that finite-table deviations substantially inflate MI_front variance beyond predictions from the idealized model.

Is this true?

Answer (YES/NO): YES